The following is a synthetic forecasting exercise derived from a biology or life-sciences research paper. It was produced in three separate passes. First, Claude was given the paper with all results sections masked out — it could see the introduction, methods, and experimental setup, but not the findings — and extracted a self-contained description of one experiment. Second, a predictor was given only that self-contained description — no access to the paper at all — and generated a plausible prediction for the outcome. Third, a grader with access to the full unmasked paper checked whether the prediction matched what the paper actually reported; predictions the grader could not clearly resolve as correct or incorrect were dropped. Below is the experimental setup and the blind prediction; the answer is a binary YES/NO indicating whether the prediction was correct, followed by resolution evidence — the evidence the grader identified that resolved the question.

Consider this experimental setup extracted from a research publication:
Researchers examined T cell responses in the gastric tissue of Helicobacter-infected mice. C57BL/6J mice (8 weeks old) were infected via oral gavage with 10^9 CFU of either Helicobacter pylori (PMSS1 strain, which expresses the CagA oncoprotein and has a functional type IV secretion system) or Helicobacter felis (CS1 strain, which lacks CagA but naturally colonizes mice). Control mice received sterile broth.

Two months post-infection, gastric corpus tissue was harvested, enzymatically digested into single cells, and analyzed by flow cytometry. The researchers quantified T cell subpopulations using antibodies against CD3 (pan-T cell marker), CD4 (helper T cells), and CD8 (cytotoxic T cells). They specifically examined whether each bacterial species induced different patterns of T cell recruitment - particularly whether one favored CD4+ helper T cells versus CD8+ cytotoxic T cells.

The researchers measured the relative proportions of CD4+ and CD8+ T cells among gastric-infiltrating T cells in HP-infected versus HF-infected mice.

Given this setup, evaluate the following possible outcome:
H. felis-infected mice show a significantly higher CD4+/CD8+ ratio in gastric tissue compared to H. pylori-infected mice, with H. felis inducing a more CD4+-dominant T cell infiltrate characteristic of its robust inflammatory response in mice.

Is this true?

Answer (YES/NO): YES